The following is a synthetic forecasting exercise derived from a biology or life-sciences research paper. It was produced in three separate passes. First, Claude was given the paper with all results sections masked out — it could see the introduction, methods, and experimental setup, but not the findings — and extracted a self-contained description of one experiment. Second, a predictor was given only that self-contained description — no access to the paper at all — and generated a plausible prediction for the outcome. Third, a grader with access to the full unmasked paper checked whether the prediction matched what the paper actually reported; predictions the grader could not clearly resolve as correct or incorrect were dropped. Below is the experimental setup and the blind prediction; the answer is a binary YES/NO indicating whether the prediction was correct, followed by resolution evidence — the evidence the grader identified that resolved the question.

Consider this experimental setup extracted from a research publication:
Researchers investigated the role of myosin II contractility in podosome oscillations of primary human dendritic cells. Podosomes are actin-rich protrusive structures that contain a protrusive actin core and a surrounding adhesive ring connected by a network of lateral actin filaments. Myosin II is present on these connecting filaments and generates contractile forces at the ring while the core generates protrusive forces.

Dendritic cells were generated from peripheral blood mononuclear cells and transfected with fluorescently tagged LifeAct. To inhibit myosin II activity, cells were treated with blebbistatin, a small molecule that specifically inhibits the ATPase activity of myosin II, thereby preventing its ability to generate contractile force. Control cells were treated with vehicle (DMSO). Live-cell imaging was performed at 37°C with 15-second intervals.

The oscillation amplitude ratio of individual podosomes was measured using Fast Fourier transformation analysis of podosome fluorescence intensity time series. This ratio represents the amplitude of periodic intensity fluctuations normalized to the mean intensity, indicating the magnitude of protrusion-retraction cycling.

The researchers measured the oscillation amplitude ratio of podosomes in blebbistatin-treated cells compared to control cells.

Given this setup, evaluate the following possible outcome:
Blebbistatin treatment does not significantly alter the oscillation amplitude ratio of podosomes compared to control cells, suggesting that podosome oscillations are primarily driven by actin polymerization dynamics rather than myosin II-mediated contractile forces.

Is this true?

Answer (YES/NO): NO